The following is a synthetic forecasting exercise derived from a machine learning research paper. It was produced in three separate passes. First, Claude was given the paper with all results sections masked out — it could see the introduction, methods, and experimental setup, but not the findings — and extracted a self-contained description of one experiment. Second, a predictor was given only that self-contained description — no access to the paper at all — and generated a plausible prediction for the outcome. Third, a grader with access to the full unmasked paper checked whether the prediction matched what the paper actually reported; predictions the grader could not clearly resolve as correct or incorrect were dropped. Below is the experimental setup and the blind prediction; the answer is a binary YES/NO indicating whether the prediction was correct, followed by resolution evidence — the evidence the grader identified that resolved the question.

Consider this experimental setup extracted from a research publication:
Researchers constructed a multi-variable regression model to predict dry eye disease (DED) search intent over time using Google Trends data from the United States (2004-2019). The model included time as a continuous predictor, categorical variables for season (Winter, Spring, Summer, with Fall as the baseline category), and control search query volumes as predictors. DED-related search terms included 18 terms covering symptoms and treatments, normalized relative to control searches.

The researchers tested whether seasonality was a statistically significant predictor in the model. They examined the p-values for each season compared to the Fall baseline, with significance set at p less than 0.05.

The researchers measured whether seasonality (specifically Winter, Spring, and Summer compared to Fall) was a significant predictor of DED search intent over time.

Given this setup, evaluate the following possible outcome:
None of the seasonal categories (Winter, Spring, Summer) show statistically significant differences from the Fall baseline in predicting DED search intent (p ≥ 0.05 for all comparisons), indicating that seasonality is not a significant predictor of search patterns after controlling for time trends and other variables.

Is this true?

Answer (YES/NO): NO